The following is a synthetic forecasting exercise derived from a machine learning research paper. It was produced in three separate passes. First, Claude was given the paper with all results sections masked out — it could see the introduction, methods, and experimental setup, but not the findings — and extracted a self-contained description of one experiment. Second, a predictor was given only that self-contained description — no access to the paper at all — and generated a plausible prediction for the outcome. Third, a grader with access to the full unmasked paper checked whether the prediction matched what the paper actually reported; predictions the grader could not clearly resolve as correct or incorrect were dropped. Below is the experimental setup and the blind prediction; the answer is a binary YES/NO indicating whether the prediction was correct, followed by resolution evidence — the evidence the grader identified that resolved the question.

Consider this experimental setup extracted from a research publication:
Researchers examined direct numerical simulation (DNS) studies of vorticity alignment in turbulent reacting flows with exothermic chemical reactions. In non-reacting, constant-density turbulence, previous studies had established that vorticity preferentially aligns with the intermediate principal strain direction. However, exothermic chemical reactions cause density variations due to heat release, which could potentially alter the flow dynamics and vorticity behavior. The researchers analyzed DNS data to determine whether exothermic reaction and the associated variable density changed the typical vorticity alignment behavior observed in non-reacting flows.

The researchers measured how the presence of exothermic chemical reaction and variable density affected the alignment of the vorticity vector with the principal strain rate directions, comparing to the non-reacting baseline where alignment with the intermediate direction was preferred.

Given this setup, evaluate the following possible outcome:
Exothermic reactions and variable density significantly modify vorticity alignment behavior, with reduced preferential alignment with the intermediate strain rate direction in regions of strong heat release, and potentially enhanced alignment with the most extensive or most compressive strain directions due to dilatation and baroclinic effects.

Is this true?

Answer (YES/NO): YES